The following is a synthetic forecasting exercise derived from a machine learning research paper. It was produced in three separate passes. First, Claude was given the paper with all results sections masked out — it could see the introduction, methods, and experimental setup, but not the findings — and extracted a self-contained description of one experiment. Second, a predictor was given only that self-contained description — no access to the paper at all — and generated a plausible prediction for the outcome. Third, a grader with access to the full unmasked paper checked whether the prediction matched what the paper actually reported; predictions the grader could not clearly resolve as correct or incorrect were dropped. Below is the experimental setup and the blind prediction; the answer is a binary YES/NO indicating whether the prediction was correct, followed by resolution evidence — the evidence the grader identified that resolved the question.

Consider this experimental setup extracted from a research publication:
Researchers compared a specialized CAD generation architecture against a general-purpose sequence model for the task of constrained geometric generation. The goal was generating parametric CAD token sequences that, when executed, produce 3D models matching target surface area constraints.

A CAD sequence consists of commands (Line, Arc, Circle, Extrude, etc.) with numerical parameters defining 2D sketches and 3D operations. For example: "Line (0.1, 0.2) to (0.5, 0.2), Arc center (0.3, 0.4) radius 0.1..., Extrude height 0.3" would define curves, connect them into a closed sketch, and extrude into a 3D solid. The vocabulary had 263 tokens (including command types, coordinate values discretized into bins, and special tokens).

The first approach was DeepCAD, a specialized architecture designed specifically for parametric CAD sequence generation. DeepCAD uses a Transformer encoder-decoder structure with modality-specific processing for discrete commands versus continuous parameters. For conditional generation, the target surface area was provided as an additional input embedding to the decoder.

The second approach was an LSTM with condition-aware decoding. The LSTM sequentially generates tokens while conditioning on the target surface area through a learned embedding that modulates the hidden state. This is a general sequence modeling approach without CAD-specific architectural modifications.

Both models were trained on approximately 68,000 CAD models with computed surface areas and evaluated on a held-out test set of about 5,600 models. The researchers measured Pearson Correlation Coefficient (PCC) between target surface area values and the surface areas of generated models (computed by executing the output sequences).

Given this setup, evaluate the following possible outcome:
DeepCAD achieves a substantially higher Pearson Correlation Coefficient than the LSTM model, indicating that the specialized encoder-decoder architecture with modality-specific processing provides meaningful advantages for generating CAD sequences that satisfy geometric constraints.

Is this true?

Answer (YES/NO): NO